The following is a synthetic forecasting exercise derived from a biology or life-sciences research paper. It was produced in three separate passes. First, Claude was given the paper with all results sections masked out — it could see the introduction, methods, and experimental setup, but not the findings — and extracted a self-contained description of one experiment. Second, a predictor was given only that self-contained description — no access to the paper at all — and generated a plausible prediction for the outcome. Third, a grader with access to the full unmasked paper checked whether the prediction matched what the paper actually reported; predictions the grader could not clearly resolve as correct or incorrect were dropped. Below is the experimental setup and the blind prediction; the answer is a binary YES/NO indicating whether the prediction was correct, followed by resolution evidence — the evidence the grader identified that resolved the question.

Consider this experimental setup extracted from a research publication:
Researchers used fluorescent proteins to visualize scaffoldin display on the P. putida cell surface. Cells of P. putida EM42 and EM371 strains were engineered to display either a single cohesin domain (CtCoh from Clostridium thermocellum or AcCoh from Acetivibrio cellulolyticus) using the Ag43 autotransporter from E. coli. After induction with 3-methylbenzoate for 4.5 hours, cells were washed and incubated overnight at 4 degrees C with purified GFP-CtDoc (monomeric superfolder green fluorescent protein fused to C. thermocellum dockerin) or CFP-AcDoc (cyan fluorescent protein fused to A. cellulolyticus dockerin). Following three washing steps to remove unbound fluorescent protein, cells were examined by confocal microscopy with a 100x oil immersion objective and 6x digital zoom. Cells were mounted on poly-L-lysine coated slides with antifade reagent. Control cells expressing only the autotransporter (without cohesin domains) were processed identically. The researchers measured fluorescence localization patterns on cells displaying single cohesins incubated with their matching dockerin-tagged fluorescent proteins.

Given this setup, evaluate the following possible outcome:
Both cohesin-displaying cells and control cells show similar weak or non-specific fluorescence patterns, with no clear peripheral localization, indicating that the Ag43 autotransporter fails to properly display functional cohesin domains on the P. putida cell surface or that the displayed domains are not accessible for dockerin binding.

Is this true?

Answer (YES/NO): NO